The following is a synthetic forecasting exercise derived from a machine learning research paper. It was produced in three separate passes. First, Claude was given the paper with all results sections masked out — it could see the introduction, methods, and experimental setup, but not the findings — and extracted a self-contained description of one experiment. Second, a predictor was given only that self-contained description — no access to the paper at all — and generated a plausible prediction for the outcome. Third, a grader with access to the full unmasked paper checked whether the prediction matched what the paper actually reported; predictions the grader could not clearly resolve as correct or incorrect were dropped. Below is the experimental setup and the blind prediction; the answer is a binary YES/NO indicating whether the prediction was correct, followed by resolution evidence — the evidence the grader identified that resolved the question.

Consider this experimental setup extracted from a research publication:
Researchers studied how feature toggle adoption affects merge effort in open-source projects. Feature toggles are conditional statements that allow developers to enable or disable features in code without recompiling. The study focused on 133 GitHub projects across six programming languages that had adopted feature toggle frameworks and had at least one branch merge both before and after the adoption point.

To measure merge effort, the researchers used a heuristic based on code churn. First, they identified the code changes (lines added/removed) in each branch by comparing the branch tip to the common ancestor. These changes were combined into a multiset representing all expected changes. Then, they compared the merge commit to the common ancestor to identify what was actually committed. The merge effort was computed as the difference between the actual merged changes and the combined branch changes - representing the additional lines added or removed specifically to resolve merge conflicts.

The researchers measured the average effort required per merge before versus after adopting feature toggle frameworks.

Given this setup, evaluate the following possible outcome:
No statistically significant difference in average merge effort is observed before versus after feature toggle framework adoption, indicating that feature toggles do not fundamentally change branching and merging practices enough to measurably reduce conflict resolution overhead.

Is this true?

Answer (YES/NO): NO